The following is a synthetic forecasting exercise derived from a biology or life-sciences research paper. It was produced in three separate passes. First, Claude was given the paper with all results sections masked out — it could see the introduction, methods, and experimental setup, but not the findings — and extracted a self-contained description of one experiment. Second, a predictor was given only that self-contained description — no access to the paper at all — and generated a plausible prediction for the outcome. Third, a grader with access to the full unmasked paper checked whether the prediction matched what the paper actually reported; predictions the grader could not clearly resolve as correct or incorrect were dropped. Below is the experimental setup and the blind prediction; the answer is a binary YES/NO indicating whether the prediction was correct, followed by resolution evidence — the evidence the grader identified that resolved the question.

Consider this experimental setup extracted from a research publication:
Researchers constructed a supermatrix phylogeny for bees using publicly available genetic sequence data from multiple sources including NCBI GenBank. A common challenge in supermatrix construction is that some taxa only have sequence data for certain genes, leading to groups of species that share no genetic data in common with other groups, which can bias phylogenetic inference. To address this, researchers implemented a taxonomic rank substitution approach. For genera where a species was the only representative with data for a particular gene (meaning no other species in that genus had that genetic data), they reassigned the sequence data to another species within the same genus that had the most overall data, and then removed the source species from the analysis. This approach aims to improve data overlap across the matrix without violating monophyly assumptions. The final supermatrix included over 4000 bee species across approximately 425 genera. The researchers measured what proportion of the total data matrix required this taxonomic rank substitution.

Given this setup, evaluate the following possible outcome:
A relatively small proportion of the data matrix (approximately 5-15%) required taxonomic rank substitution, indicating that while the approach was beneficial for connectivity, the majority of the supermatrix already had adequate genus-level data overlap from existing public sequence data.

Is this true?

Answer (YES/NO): NO